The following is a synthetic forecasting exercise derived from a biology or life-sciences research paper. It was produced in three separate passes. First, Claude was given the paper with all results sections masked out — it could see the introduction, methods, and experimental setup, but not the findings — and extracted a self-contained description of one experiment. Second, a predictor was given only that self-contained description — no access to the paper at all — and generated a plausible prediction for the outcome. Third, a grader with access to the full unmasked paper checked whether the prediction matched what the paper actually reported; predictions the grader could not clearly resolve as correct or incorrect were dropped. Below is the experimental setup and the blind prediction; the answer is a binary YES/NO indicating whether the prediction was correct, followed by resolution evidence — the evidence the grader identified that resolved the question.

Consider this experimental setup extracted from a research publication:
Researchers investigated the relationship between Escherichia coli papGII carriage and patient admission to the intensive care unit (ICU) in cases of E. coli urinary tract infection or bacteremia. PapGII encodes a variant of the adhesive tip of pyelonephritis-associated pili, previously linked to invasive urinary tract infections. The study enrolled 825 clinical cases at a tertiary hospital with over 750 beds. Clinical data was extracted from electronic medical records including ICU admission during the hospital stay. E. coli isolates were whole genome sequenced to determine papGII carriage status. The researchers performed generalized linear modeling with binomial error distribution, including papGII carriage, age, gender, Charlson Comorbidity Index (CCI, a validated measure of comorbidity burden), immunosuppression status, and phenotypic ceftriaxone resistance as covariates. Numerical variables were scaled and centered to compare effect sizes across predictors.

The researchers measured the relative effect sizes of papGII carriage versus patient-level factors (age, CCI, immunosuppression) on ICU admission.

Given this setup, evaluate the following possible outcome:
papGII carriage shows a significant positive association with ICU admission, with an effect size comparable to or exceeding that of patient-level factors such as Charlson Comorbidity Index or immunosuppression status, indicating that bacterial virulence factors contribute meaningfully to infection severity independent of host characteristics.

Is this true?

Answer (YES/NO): NO